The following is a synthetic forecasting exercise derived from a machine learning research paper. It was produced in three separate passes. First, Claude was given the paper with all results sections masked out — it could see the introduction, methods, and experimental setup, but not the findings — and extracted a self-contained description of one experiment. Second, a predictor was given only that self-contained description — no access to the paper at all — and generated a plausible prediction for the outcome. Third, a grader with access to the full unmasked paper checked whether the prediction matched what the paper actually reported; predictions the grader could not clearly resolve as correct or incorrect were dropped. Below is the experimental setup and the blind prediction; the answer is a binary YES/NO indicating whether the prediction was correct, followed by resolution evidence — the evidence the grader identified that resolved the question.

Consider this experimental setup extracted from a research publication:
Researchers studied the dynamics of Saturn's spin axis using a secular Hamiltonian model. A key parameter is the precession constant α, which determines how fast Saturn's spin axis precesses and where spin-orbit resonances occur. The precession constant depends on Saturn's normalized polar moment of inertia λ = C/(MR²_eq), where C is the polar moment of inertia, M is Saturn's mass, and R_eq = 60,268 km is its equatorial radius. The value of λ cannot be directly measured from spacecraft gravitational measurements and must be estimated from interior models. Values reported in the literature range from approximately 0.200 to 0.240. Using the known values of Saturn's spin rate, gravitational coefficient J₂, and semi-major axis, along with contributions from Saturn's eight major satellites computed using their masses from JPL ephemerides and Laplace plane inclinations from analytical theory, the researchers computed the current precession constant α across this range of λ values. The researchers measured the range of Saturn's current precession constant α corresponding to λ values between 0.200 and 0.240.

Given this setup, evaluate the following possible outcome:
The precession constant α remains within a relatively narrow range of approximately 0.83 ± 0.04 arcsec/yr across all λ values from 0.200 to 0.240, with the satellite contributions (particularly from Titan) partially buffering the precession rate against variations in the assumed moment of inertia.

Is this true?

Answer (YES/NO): NO